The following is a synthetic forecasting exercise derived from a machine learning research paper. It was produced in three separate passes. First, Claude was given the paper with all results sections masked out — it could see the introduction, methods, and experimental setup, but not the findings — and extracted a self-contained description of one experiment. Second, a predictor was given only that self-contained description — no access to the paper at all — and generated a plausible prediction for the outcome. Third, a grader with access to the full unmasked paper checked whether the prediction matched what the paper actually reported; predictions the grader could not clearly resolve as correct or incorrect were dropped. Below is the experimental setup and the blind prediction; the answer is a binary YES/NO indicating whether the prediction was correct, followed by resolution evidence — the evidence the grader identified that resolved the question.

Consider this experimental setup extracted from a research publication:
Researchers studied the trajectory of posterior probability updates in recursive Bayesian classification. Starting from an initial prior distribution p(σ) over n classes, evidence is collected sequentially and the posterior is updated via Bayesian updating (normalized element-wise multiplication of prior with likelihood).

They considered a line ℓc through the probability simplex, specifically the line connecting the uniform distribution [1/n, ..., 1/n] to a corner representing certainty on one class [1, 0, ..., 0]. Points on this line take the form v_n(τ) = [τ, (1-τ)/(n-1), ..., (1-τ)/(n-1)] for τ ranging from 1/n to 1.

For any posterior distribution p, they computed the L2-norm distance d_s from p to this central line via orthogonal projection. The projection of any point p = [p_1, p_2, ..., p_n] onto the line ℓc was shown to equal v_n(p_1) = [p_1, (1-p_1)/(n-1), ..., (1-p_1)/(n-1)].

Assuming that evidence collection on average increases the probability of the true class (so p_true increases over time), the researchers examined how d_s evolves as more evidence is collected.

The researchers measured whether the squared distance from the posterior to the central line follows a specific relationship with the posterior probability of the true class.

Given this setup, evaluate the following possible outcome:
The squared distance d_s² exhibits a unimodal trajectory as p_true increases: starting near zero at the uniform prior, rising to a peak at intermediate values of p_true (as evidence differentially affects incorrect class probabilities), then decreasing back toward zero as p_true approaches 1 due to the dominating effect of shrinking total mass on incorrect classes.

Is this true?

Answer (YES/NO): NO